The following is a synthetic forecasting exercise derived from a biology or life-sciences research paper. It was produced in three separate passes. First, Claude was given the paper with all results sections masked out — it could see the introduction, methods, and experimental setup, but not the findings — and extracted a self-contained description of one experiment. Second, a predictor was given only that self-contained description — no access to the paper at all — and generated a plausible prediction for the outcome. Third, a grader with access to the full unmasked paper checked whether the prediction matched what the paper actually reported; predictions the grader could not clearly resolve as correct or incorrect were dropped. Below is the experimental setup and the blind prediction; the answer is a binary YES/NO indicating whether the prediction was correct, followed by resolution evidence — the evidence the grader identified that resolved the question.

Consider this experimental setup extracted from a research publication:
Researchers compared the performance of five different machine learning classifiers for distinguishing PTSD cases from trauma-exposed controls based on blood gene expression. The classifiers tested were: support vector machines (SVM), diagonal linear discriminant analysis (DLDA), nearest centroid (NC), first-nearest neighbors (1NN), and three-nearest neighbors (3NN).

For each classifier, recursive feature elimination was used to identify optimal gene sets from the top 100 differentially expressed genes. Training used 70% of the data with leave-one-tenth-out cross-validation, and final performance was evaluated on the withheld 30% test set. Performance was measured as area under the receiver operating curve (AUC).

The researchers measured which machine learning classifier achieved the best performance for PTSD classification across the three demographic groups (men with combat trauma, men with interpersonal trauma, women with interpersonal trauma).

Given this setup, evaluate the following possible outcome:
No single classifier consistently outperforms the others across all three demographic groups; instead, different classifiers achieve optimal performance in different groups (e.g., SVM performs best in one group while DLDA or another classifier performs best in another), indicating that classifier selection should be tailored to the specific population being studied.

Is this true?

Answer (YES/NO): NO